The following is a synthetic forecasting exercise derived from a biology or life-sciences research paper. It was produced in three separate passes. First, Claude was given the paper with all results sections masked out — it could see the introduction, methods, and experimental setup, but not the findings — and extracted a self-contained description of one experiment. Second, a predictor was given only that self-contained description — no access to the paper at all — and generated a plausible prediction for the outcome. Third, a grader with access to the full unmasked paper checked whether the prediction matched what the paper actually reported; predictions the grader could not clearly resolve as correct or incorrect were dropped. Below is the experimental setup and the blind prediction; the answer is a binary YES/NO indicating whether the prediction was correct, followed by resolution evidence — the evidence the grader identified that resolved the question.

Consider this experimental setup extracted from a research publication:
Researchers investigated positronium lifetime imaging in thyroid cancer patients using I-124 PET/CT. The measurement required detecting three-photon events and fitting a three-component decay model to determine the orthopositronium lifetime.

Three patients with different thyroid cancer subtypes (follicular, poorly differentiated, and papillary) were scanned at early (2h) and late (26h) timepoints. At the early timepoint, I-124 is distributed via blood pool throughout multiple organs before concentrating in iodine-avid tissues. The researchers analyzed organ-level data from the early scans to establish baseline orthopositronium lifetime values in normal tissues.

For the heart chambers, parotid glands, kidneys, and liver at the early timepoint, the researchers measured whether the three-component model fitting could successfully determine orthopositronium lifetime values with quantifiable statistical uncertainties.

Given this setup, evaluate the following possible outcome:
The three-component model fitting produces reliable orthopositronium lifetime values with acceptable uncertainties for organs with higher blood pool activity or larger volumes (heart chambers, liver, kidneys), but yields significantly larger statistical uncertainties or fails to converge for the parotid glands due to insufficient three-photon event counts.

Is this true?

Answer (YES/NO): NO